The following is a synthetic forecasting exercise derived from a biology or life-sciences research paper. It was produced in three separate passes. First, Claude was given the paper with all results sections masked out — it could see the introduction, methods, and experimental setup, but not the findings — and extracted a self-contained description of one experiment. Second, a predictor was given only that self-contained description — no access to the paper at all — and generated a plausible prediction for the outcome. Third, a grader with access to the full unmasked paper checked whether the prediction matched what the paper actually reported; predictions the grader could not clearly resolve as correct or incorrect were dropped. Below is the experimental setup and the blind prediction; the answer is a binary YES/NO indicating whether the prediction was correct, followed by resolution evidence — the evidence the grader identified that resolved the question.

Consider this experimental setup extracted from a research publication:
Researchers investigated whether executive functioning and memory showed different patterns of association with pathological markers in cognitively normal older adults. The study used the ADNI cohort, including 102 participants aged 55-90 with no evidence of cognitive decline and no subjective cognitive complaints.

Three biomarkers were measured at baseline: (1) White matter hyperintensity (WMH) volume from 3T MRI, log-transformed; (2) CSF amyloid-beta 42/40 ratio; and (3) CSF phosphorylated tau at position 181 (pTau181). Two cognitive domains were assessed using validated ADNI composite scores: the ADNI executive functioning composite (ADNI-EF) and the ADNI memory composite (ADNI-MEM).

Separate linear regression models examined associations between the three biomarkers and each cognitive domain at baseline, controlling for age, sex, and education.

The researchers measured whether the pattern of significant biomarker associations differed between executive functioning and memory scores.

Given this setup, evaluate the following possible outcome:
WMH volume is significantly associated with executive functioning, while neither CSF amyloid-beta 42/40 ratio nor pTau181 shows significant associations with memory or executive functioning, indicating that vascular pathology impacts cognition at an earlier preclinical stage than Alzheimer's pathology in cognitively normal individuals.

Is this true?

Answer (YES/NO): NO